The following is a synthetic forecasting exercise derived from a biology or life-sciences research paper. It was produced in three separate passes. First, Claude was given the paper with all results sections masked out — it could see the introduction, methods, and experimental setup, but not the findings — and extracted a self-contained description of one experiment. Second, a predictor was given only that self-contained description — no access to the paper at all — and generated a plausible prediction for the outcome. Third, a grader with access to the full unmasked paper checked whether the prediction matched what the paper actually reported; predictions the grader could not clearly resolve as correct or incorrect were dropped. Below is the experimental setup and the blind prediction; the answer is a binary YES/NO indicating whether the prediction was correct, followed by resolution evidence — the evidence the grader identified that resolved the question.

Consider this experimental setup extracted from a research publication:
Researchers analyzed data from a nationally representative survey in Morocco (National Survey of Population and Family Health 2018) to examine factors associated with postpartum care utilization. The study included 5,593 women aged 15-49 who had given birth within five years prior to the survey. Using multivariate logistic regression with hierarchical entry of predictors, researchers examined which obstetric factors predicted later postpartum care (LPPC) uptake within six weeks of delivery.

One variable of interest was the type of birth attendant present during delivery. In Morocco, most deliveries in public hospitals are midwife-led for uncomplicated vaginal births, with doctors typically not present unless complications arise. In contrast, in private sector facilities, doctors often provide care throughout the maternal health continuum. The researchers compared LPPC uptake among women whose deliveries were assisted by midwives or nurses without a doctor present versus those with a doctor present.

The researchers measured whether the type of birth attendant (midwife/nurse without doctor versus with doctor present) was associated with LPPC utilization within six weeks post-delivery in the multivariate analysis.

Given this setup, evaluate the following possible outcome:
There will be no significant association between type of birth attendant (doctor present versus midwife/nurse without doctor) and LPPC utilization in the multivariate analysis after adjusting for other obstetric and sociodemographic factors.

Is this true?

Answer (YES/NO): NO